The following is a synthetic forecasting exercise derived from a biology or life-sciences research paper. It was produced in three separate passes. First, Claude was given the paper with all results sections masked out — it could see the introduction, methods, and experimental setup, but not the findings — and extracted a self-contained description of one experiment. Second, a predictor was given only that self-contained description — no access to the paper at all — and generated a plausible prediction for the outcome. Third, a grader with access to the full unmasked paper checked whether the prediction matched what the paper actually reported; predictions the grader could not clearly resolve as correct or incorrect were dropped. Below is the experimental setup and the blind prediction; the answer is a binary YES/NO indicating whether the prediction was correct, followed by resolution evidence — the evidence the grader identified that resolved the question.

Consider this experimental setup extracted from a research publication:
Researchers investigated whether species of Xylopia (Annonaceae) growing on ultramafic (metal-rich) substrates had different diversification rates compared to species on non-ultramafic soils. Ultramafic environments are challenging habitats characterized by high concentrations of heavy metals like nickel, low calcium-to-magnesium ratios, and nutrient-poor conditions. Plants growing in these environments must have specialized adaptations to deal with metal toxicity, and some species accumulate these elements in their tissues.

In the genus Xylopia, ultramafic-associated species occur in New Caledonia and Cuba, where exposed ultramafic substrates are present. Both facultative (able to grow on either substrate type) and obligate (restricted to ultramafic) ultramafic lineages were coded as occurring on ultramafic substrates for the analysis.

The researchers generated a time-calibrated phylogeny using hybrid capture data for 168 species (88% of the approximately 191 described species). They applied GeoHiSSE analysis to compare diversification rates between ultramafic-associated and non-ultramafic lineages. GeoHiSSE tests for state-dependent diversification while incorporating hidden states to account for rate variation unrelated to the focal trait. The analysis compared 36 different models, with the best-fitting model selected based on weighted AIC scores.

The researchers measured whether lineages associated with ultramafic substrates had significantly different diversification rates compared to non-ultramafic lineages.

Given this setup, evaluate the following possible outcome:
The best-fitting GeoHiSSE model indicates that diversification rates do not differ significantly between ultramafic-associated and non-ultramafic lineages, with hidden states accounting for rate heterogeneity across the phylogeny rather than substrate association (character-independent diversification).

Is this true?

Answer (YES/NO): NO